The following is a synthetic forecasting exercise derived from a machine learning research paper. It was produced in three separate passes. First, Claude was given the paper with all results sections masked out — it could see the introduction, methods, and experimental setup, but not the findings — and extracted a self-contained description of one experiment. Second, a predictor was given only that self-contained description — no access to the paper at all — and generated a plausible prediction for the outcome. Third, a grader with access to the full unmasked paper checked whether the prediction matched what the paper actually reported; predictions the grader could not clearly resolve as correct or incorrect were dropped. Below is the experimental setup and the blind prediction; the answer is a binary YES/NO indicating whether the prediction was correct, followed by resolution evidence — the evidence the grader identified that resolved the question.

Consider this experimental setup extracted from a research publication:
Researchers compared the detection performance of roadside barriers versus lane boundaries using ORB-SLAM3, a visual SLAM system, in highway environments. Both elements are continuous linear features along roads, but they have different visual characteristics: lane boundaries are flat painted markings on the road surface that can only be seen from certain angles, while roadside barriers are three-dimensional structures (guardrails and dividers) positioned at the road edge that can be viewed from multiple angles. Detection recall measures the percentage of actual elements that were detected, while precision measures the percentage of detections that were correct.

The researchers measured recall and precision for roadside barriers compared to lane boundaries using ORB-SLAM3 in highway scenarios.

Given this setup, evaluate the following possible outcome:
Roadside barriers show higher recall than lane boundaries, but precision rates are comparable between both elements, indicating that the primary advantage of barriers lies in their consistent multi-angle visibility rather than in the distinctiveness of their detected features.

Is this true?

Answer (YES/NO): NO